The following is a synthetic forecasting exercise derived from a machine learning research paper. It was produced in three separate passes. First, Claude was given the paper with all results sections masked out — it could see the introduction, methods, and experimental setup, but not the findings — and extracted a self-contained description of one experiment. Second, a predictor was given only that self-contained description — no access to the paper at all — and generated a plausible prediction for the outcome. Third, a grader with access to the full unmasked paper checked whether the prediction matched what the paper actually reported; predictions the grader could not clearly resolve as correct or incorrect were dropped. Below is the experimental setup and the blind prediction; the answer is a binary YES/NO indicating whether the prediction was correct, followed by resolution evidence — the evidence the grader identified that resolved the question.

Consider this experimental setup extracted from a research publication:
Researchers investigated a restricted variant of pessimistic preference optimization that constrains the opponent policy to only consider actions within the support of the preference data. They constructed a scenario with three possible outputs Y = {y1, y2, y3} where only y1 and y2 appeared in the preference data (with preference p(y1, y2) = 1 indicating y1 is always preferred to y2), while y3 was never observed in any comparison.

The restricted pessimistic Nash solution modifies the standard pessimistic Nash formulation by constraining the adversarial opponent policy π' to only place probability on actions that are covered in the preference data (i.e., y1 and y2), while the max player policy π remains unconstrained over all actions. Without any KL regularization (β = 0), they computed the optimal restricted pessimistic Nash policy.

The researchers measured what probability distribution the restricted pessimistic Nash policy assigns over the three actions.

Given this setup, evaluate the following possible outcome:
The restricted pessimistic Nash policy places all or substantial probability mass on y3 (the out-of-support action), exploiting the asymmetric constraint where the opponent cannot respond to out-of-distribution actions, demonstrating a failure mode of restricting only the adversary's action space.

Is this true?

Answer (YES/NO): NO